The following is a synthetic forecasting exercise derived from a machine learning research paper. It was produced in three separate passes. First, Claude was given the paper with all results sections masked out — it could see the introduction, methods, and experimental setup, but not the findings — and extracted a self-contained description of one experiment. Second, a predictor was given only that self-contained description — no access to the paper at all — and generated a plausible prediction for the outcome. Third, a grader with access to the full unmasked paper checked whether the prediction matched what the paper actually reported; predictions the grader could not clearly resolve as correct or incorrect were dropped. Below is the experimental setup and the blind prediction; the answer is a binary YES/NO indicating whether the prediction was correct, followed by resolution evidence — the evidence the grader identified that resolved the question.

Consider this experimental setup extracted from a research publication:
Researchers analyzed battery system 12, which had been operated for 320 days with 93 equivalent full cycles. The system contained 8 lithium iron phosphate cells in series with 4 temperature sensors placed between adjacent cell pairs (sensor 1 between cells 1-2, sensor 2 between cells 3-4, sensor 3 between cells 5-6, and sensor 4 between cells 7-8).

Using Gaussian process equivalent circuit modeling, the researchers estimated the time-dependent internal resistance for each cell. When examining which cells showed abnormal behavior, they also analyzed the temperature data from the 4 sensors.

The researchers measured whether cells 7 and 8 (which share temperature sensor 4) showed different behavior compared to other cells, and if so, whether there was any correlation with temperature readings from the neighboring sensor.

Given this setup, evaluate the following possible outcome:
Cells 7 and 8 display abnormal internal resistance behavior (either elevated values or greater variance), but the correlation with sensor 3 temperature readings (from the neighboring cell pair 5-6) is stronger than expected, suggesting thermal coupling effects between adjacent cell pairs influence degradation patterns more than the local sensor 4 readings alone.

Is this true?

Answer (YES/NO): NO